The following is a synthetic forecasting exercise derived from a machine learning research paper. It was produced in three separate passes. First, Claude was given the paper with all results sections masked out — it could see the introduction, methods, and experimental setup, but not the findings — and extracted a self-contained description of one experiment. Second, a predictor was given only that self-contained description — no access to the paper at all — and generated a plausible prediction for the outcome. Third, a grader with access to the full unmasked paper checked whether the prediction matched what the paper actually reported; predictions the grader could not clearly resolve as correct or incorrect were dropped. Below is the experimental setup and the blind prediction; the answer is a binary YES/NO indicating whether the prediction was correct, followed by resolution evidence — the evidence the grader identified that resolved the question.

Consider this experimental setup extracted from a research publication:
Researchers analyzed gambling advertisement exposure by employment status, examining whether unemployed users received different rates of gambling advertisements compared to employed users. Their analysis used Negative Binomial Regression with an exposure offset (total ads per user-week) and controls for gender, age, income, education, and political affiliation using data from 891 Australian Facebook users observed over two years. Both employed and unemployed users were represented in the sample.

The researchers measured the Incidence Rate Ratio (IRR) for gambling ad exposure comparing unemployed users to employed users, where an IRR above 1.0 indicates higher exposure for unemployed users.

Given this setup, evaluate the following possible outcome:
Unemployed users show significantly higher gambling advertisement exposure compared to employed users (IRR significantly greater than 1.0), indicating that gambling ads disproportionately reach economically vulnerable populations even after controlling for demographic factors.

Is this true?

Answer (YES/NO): YES